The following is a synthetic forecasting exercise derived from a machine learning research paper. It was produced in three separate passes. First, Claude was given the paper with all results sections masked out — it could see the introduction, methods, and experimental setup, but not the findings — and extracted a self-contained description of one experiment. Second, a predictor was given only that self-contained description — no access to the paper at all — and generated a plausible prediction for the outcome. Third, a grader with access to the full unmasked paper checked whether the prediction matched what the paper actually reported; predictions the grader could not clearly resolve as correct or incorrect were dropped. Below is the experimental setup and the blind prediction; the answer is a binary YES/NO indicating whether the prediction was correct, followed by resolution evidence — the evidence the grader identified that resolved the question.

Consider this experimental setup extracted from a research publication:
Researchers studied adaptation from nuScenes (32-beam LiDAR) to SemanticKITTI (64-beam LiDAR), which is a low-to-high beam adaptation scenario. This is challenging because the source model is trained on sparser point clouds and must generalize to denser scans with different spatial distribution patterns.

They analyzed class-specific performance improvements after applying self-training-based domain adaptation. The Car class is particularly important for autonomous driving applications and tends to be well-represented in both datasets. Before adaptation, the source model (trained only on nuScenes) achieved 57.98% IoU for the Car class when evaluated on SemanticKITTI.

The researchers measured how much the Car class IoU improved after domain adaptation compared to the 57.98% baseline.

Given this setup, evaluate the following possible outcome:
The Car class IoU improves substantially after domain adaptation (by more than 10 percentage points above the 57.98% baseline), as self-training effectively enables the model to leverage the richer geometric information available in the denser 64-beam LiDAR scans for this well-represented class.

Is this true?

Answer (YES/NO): YES